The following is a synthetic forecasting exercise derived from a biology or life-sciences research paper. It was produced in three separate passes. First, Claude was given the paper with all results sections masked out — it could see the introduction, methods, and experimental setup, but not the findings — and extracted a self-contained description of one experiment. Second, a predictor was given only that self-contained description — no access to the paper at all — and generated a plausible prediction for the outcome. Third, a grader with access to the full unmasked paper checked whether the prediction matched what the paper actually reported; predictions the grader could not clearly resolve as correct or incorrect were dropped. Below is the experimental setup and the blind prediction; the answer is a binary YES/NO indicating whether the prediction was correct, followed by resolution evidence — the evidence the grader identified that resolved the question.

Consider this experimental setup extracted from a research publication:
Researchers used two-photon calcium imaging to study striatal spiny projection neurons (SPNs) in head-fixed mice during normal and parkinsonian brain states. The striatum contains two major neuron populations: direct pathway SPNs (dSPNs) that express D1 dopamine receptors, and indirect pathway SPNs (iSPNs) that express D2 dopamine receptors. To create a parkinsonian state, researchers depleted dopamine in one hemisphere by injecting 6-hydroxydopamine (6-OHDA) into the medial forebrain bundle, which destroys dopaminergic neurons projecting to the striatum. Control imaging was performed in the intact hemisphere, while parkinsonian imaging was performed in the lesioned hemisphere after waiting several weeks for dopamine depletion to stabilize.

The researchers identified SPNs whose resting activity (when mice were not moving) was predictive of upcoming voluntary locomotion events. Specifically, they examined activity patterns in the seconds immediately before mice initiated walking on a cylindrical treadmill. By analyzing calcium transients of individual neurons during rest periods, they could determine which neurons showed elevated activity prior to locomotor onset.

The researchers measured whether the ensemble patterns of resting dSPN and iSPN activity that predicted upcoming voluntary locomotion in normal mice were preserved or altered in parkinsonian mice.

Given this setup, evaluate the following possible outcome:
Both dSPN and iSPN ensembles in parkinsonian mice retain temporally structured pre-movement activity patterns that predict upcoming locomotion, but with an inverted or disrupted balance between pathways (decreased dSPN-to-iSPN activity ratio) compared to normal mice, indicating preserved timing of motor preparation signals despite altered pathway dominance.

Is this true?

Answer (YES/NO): YES